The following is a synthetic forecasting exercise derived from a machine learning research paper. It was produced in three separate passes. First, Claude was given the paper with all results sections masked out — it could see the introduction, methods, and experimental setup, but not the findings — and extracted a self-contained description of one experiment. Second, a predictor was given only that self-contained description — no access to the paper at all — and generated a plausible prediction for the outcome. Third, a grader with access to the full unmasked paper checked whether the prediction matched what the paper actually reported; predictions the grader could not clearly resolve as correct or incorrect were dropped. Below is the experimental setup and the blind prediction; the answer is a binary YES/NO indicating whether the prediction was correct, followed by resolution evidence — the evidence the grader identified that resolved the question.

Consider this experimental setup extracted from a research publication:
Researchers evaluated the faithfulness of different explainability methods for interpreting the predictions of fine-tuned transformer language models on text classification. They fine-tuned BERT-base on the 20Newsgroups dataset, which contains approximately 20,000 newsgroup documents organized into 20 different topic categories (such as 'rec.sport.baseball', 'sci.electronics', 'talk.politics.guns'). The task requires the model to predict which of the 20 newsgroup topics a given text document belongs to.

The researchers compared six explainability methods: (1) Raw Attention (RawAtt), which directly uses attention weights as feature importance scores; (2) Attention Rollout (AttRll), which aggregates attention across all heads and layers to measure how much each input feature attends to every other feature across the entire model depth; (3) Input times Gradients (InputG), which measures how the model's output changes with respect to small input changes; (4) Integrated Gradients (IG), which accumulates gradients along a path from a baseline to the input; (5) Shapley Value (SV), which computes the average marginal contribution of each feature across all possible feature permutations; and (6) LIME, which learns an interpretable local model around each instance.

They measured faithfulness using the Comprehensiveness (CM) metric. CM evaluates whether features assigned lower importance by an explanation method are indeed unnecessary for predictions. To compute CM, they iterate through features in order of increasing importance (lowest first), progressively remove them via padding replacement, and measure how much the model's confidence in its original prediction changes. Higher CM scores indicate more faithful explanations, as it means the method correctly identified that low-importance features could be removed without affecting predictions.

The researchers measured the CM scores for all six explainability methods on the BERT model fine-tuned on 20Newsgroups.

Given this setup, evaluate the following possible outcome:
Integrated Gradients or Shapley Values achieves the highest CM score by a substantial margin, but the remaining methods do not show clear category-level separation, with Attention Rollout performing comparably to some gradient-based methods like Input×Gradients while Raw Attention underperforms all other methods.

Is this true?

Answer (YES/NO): NO